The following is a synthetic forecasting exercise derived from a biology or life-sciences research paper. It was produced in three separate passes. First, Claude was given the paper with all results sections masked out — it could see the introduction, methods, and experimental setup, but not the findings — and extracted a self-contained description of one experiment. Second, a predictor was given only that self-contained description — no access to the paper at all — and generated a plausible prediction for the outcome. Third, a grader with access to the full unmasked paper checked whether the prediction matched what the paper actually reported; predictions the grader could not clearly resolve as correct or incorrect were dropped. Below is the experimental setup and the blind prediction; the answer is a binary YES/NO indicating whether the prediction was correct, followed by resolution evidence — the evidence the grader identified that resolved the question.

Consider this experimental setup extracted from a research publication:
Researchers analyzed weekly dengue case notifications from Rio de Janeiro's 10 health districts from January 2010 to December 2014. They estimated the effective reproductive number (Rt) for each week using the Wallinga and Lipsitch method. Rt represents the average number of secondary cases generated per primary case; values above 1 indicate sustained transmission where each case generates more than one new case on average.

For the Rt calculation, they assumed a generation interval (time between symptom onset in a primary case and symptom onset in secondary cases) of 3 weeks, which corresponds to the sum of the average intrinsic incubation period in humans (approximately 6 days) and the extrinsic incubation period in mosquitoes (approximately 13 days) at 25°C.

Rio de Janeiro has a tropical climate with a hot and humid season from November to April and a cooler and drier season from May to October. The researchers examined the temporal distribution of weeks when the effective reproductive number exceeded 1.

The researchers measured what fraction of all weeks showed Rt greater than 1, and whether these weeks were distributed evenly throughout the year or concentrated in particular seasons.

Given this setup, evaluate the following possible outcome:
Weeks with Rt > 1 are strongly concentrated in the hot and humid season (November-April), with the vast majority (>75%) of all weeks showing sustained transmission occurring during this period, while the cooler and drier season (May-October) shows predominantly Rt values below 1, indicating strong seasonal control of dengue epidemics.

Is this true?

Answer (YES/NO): NO